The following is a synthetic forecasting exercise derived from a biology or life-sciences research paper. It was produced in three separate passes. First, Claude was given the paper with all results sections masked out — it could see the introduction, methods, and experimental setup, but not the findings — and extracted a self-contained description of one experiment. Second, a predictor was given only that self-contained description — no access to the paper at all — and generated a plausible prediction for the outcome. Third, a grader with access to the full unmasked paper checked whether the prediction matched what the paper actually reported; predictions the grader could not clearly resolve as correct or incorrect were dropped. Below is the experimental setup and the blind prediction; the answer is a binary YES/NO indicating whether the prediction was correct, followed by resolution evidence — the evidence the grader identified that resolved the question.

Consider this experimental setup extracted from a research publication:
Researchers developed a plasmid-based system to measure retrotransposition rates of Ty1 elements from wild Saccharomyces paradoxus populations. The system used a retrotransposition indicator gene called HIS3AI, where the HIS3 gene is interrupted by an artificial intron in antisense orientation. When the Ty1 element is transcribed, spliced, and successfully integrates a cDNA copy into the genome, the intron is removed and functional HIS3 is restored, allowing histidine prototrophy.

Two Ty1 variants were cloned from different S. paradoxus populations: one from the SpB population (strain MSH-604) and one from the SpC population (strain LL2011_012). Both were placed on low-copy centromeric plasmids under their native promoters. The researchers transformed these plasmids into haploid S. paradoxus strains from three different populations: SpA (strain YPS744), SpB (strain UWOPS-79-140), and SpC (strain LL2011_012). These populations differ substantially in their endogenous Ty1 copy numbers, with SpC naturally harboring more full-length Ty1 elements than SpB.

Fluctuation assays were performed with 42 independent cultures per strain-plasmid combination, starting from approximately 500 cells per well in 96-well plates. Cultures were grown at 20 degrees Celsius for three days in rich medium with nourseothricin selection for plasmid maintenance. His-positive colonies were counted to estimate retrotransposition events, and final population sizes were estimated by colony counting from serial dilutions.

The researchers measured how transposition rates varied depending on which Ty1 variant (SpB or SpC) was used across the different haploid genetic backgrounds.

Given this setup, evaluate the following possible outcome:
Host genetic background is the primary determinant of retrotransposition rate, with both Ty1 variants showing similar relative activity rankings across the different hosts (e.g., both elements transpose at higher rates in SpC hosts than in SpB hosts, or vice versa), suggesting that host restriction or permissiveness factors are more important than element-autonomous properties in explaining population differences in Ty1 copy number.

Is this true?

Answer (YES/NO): NO